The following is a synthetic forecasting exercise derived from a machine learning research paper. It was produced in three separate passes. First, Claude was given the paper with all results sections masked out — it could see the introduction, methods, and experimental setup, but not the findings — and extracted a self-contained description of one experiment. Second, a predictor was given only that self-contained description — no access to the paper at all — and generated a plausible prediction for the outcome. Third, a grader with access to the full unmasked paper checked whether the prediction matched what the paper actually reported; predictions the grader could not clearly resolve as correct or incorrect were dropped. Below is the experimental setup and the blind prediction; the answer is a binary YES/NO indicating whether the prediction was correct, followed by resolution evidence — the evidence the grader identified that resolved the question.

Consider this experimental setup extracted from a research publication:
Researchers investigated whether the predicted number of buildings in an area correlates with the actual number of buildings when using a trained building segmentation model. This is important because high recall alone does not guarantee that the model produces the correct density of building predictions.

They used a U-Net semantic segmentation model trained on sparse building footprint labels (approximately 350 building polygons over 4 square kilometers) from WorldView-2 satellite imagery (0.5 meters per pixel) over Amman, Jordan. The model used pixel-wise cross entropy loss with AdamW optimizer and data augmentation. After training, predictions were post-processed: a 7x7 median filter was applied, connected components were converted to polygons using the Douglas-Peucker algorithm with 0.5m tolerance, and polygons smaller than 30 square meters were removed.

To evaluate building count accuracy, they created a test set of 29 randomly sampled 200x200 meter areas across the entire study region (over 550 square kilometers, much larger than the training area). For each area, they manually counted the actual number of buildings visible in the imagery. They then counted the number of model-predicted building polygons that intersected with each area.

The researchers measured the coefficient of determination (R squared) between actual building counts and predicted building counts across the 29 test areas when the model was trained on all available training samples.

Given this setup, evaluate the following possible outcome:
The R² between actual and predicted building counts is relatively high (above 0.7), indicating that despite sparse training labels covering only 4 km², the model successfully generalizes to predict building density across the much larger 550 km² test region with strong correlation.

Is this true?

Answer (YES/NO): YES